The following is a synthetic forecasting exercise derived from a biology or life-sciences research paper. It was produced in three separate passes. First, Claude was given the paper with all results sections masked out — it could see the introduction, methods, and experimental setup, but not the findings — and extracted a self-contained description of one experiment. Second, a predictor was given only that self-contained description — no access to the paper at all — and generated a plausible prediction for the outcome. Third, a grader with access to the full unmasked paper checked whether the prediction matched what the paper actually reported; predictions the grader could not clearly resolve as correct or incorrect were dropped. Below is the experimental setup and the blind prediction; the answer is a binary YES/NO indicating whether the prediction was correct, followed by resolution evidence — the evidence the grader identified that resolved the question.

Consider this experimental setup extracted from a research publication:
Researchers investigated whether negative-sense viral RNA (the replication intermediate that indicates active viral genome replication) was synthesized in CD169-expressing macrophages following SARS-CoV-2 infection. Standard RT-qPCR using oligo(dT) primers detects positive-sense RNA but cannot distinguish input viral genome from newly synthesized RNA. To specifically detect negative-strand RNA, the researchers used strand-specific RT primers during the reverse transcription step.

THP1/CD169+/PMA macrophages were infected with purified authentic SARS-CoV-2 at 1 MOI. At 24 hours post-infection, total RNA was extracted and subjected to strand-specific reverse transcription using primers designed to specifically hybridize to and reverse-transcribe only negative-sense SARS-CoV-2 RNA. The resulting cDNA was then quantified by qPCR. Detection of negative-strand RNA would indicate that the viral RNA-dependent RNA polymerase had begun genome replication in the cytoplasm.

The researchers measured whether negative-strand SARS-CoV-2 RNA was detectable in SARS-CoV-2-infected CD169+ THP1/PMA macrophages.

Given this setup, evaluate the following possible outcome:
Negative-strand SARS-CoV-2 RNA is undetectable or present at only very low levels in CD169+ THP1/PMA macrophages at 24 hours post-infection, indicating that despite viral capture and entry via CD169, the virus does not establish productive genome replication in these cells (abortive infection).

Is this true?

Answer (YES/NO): NO